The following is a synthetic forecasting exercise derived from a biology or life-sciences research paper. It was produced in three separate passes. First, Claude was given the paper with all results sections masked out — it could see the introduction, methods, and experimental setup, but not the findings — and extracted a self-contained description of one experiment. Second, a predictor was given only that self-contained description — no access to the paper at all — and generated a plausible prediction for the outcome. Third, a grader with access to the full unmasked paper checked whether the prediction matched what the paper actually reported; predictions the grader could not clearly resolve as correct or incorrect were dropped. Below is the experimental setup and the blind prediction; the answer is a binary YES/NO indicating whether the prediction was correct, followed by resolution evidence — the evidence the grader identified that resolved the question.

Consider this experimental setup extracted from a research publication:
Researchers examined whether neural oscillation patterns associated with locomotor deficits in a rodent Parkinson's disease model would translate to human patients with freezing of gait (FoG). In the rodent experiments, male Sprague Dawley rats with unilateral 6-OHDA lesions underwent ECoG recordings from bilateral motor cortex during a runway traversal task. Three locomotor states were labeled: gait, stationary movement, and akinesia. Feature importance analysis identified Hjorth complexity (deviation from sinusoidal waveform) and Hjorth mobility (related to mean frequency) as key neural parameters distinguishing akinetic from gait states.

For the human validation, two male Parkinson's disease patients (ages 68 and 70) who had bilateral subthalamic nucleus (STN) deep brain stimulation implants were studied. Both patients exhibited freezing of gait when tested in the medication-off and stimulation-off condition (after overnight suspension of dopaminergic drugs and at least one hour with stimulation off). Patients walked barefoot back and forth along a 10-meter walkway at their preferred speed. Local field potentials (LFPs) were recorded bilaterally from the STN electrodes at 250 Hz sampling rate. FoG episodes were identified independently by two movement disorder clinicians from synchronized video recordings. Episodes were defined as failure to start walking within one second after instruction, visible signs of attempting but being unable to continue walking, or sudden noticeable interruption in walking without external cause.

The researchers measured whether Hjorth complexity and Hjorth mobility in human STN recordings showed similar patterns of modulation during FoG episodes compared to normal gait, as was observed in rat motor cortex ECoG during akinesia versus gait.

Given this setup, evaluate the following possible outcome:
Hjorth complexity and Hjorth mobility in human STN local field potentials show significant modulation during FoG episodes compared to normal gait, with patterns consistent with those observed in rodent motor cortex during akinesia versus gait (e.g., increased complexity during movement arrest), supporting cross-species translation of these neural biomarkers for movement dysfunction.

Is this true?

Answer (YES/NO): NO